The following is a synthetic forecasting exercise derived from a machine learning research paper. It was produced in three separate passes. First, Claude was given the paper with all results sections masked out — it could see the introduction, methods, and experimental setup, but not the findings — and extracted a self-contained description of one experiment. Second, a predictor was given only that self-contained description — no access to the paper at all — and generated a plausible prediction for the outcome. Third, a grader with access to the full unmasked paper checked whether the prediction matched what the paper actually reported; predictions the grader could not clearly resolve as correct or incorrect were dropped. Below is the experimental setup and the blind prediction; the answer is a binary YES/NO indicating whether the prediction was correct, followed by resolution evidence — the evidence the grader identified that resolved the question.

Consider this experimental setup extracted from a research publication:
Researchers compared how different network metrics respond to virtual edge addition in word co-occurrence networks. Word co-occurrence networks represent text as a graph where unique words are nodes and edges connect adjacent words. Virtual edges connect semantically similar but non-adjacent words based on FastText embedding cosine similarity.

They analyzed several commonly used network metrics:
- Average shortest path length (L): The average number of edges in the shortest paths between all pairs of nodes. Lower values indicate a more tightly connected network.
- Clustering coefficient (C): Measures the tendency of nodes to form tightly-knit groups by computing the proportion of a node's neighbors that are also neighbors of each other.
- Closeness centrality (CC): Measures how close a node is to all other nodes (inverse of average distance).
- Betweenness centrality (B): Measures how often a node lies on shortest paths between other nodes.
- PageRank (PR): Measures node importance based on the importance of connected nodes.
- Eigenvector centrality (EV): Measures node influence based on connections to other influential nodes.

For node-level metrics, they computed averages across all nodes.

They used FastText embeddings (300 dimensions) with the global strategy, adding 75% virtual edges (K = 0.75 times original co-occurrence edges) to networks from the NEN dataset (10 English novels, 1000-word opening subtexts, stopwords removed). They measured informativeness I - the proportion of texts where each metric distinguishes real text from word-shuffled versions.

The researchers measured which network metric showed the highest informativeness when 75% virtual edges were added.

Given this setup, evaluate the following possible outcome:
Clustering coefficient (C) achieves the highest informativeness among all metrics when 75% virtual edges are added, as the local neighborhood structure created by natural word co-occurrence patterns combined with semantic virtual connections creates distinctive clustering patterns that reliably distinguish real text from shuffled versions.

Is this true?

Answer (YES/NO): NO